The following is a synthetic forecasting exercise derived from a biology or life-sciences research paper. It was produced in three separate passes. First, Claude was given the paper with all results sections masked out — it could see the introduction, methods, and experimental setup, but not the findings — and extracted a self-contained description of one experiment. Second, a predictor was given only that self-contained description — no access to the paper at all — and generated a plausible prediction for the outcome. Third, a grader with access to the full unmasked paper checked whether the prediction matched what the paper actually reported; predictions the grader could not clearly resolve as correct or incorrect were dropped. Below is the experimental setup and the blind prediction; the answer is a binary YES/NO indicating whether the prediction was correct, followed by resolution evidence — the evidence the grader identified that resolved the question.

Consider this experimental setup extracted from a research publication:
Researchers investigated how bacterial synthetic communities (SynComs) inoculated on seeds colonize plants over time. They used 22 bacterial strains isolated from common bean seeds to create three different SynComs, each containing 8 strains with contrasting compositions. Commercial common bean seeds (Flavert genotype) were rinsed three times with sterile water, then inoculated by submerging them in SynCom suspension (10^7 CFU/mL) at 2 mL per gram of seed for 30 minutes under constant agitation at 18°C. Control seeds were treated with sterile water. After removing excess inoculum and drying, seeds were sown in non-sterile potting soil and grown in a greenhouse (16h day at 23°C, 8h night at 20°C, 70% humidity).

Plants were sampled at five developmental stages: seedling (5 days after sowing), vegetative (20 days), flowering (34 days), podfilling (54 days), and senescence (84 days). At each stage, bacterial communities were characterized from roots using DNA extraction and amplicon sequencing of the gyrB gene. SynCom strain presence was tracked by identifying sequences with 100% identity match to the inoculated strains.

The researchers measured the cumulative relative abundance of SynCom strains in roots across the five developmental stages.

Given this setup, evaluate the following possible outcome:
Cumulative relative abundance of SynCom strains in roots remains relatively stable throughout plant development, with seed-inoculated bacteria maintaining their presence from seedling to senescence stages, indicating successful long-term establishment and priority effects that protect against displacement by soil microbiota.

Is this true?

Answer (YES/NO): NO